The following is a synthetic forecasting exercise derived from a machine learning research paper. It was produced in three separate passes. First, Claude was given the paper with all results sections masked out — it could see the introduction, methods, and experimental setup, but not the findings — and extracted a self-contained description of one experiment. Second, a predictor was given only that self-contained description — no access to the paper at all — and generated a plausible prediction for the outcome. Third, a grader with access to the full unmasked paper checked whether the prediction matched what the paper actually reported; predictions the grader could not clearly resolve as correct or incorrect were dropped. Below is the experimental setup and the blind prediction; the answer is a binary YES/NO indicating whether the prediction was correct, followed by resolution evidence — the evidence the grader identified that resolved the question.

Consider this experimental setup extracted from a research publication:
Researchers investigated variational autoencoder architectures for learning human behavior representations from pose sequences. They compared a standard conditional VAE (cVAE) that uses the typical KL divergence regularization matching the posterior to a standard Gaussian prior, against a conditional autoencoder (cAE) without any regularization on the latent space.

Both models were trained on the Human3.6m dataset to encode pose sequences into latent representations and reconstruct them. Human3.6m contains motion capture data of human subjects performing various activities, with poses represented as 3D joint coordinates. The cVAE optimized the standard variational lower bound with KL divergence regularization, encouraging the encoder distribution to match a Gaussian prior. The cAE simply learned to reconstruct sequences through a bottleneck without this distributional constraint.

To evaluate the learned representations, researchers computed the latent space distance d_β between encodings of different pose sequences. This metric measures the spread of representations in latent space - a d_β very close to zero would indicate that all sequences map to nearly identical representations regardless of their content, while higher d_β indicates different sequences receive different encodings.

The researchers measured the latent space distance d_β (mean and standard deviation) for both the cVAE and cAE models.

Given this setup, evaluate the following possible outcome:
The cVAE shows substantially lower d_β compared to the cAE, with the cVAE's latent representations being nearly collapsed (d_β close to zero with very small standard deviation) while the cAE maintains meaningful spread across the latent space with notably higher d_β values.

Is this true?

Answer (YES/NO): YES